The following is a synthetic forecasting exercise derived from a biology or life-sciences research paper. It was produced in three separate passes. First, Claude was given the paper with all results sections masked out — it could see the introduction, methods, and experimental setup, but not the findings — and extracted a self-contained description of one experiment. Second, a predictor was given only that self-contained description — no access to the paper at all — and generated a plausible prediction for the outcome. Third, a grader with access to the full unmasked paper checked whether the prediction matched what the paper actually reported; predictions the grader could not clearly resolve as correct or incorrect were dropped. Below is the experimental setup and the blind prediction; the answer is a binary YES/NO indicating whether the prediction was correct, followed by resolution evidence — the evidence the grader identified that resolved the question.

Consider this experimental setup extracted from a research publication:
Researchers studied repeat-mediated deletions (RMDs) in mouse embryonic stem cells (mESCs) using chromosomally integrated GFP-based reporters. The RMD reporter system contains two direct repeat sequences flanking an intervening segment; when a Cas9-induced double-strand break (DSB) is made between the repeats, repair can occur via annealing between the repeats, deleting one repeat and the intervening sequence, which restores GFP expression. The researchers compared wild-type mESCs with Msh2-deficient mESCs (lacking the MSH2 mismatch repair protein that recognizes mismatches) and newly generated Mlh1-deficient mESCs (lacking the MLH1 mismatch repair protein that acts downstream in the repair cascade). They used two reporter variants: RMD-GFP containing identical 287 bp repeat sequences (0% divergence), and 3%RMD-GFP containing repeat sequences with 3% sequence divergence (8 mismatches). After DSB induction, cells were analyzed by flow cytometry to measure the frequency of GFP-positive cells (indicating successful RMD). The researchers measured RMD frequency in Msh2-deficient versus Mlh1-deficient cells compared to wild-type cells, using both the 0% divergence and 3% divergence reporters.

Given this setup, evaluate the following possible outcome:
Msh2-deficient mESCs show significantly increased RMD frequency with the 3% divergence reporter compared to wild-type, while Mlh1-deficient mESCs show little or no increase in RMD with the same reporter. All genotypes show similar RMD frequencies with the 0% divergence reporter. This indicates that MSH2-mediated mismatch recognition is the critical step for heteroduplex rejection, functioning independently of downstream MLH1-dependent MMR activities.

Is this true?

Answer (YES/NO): NO